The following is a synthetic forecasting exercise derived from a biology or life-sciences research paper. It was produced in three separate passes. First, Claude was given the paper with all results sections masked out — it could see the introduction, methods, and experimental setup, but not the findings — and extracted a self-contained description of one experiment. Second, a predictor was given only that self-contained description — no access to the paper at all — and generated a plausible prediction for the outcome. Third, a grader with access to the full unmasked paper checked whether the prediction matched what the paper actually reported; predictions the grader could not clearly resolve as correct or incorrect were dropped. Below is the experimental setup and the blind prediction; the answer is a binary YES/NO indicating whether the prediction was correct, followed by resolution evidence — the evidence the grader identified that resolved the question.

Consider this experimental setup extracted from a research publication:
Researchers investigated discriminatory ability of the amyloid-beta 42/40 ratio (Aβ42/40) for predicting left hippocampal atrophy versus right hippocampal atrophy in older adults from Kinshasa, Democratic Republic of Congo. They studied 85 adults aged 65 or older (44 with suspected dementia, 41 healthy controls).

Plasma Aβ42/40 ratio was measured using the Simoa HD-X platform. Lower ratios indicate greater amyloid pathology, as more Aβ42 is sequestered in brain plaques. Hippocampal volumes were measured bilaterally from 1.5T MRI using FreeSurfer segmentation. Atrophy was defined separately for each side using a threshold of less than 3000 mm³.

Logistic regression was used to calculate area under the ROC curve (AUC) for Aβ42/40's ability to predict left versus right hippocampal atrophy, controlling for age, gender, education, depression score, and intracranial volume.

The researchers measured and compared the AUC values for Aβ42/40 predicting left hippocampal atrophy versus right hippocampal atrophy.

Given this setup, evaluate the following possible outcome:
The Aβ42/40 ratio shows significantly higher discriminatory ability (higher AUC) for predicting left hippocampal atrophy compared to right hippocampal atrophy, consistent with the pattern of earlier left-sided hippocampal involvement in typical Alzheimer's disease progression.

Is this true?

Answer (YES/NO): NO